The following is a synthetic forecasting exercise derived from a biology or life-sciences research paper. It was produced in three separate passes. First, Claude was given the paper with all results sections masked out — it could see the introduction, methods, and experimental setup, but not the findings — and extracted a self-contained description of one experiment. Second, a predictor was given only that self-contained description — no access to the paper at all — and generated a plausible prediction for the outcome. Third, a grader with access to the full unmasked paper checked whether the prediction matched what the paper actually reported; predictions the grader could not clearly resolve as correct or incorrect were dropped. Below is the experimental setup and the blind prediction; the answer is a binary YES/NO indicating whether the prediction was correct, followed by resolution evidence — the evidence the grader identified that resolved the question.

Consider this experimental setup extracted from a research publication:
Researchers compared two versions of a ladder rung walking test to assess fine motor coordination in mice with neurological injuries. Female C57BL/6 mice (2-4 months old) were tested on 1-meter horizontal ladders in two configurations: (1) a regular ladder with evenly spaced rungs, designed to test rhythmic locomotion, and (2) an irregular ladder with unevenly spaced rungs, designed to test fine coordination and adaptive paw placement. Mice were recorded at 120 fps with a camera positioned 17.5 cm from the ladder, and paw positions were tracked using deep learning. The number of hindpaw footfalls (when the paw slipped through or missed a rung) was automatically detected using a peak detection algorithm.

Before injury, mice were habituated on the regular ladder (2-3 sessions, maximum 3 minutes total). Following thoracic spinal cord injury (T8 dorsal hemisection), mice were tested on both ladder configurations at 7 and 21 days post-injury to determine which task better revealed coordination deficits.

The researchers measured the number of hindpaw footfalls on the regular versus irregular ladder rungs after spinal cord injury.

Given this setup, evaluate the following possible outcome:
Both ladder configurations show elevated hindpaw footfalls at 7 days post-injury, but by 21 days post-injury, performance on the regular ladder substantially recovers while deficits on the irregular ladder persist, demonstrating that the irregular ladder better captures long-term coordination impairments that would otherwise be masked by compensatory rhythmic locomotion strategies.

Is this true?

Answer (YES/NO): NO